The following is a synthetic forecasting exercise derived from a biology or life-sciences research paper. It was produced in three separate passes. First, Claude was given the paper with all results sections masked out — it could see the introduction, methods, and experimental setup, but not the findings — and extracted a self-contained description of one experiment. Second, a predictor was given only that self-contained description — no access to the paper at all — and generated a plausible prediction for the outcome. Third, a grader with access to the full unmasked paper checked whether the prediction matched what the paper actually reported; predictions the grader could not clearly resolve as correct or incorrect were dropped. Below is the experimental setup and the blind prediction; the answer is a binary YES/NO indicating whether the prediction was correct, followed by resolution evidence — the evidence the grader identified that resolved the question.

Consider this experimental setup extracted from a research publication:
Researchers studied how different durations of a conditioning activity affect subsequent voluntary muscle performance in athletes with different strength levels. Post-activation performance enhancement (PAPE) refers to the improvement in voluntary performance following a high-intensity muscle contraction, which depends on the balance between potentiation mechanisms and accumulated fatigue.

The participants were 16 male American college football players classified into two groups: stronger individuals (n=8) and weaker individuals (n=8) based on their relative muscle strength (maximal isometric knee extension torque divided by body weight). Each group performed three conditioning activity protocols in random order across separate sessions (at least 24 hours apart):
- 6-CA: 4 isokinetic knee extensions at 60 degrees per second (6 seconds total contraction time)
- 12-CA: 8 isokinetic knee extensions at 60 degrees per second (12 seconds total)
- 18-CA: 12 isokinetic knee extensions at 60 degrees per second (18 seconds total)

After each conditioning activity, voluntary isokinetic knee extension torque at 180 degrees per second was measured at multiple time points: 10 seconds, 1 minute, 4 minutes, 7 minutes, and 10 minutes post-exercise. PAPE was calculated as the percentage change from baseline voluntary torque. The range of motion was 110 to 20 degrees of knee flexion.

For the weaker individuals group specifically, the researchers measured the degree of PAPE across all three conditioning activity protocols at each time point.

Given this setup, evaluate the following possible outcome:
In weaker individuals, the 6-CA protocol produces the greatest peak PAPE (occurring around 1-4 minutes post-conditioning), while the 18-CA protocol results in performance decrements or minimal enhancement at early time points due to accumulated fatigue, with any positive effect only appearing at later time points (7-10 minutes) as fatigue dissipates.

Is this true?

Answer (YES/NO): NO